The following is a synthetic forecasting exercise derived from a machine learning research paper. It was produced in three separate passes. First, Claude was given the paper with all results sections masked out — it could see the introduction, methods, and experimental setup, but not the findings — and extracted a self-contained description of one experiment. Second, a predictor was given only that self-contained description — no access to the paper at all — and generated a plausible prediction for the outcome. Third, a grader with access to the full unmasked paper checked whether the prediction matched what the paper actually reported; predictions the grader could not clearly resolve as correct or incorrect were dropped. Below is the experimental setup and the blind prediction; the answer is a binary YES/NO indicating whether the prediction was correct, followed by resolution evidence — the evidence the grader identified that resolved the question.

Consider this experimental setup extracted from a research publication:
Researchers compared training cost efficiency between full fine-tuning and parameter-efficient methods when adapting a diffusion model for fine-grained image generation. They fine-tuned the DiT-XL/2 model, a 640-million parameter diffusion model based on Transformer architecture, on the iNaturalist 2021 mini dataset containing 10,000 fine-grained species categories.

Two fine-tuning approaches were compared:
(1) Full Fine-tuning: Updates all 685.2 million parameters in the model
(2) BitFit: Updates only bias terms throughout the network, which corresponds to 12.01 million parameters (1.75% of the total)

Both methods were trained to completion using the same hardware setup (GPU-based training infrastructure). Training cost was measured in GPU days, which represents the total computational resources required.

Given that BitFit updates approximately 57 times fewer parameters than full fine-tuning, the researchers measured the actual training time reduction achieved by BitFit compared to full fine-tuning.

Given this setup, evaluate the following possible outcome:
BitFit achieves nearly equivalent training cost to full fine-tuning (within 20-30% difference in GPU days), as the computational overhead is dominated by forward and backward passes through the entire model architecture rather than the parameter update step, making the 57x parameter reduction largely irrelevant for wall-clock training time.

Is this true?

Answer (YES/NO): NO